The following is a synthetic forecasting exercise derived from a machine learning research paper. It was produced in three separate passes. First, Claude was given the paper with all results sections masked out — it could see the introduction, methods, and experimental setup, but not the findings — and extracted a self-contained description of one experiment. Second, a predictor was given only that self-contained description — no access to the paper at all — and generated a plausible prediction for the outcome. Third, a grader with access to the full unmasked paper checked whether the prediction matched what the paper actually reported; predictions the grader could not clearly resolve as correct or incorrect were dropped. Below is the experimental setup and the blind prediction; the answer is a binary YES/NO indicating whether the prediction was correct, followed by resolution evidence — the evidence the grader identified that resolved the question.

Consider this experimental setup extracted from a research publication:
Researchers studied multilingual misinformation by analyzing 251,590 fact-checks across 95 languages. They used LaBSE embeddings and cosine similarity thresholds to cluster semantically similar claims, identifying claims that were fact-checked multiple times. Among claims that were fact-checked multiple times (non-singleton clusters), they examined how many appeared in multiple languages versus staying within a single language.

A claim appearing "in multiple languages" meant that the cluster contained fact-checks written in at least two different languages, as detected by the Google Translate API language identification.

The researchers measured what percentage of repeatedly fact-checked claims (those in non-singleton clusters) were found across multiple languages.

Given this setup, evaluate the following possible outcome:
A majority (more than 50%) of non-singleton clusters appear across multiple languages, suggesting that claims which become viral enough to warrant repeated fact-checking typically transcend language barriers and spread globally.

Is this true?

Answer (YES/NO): NO